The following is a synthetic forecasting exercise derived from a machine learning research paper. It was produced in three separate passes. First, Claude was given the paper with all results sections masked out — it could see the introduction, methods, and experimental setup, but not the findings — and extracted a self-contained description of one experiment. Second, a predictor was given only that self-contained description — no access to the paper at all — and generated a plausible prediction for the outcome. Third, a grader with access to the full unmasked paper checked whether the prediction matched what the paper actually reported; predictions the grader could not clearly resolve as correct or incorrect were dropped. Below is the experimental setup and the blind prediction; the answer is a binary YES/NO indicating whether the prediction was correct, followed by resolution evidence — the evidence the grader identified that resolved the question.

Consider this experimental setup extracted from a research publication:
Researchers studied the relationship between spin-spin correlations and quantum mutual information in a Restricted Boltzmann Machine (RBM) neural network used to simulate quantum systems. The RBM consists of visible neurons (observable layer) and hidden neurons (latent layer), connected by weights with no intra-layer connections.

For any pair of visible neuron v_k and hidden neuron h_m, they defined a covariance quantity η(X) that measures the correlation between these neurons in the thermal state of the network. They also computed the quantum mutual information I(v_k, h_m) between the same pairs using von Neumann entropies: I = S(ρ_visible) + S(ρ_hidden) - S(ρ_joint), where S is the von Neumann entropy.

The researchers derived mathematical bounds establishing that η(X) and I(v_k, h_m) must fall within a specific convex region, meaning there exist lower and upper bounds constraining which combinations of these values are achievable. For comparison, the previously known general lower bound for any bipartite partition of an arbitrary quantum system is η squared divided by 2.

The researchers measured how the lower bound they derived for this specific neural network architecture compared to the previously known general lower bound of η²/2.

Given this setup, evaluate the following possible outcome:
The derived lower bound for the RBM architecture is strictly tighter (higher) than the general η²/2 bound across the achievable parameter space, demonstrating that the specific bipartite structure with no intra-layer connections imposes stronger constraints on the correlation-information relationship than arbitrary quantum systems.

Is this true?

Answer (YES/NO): YES